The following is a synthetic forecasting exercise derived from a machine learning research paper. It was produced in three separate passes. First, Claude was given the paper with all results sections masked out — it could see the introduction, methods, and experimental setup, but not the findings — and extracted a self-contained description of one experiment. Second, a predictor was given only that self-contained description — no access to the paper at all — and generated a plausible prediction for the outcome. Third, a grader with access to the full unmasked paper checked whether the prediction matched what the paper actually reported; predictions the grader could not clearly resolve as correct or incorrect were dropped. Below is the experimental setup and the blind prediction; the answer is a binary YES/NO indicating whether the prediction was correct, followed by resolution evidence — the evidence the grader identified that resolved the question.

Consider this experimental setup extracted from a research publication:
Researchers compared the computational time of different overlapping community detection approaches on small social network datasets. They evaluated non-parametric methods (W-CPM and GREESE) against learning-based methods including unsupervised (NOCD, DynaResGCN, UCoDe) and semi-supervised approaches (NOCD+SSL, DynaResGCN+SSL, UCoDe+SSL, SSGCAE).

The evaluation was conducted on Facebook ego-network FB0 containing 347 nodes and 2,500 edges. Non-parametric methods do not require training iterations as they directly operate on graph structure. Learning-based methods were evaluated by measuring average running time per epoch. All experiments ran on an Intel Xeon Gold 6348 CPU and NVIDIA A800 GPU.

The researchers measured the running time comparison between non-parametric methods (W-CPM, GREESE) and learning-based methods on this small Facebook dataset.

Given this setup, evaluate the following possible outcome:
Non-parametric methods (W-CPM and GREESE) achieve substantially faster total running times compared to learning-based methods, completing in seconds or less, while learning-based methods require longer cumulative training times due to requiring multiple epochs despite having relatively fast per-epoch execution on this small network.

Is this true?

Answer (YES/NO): NO